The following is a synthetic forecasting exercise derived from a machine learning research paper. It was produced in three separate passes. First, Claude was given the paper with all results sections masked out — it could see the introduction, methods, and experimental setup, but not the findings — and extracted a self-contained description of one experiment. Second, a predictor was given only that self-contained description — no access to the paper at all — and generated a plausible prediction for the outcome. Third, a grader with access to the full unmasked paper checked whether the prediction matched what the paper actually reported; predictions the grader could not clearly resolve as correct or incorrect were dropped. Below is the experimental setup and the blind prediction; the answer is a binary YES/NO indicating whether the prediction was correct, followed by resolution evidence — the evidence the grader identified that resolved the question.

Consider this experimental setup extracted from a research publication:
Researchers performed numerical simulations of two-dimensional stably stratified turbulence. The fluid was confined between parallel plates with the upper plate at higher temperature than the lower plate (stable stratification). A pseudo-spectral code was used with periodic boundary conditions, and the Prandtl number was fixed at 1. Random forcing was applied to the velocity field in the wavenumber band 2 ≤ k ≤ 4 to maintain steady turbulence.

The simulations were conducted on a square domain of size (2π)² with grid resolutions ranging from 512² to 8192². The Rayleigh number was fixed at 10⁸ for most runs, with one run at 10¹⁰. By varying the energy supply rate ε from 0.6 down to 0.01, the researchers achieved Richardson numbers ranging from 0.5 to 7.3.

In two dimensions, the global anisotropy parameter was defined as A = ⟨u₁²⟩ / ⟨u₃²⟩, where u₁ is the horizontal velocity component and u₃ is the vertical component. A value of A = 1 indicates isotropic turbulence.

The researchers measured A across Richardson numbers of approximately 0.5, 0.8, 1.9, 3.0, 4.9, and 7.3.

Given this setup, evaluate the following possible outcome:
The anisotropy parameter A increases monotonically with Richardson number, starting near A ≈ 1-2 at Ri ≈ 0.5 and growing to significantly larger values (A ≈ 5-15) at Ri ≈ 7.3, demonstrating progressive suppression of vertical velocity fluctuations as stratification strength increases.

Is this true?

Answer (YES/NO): NO